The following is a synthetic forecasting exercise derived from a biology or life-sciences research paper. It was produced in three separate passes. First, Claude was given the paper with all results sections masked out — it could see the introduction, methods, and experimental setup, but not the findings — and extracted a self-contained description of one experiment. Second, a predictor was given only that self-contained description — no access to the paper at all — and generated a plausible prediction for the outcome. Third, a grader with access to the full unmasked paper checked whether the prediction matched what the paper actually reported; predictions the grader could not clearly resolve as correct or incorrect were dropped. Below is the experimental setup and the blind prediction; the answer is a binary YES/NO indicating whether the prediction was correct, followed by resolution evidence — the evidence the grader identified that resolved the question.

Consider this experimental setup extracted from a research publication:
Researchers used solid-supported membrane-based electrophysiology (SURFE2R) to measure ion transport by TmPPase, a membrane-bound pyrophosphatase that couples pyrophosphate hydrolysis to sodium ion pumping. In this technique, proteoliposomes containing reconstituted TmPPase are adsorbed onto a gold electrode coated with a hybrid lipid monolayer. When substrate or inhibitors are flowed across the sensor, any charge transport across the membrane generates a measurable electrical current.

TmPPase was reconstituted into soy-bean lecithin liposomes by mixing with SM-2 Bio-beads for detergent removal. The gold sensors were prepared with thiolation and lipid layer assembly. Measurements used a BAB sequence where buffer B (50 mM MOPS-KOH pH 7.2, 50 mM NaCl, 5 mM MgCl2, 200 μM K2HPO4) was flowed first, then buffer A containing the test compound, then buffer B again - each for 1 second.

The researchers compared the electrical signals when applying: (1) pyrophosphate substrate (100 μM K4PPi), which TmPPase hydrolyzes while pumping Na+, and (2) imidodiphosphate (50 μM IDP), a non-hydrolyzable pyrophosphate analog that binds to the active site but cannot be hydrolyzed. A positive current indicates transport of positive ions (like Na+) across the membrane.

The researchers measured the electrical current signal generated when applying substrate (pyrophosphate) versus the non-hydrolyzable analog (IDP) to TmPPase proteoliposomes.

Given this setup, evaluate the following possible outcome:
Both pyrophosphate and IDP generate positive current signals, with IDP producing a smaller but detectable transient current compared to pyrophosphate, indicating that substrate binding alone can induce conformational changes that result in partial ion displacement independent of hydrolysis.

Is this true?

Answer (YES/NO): YES